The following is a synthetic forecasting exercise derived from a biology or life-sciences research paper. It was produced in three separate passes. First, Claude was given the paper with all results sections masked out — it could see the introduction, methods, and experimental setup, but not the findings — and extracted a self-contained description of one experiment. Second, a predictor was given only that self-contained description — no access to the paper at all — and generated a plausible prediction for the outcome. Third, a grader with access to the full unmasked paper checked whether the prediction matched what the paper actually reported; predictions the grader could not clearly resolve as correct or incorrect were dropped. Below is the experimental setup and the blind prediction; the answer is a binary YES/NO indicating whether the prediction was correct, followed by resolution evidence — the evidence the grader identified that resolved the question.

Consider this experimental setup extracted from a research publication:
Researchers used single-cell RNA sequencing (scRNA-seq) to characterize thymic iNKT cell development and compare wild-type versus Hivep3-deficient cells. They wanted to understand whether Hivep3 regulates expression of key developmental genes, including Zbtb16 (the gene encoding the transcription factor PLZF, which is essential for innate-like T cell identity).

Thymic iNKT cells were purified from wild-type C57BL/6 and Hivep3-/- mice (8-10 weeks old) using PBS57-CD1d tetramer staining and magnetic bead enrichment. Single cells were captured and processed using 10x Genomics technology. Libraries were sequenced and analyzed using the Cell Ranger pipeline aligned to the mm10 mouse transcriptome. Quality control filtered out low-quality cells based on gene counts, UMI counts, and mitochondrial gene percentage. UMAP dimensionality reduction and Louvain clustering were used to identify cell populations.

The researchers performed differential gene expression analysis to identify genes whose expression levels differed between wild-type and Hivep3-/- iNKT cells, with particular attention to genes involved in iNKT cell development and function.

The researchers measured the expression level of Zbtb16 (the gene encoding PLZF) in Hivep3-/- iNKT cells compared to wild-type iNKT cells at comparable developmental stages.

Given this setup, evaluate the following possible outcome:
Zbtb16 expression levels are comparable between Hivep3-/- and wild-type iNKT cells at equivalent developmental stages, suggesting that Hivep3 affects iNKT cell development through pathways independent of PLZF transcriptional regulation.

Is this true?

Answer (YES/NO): NO